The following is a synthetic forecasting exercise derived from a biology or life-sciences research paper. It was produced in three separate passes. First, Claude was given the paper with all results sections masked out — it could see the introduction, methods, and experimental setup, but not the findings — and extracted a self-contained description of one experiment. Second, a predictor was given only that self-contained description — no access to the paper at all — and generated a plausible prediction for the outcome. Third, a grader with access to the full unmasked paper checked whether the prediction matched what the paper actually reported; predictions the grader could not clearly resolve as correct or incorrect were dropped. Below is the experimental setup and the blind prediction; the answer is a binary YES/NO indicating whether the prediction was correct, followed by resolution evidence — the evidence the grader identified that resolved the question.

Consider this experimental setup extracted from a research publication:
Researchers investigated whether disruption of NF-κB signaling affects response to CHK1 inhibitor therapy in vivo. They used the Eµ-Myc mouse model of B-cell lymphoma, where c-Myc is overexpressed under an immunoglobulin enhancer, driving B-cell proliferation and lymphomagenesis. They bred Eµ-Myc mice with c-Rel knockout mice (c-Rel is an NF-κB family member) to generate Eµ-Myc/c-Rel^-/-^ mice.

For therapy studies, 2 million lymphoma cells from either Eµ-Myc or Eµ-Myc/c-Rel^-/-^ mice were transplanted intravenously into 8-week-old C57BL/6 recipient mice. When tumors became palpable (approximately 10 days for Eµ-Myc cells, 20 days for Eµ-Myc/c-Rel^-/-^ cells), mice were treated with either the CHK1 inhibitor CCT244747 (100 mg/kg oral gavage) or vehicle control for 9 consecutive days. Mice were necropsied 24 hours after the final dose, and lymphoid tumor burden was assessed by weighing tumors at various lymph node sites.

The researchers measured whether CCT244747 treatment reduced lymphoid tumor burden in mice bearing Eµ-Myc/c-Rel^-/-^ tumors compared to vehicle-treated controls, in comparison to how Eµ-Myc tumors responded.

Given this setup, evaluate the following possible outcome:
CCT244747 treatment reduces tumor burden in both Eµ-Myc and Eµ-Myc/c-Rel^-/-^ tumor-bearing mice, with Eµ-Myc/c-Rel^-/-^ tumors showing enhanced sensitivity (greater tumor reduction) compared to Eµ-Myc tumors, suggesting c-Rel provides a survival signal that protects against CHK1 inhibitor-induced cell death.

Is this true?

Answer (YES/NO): NO